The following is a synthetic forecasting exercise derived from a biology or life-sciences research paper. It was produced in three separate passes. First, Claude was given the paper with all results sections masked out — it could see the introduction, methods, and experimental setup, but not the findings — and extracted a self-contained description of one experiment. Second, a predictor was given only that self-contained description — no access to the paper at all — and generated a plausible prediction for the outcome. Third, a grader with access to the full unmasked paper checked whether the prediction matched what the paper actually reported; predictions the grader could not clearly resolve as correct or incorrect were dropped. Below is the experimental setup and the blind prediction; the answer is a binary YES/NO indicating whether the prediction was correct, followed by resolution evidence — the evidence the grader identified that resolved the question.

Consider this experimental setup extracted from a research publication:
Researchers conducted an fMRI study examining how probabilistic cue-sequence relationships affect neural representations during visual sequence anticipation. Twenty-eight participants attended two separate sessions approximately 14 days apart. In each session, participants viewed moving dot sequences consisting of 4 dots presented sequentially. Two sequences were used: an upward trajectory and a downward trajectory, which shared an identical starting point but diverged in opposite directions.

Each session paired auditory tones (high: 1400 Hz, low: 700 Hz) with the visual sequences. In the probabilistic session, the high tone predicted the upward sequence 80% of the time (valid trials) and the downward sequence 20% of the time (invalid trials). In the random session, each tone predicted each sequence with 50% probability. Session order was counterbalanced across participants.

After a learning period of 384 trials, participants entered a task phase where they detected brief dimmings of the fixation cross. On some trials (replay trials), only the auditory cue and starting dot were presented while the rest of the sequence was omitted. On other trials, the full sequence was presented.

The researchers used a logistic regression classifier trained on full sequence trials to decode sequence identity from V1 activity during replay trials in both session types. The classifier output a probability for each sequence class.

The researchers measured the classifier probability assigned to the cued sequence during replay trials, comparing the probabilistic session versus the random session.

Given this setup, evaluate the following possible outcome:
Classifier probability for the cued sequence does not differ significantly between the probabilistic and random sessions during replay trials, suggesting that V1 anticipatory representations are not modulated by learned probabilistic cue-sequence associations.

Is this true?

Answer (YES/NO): NO